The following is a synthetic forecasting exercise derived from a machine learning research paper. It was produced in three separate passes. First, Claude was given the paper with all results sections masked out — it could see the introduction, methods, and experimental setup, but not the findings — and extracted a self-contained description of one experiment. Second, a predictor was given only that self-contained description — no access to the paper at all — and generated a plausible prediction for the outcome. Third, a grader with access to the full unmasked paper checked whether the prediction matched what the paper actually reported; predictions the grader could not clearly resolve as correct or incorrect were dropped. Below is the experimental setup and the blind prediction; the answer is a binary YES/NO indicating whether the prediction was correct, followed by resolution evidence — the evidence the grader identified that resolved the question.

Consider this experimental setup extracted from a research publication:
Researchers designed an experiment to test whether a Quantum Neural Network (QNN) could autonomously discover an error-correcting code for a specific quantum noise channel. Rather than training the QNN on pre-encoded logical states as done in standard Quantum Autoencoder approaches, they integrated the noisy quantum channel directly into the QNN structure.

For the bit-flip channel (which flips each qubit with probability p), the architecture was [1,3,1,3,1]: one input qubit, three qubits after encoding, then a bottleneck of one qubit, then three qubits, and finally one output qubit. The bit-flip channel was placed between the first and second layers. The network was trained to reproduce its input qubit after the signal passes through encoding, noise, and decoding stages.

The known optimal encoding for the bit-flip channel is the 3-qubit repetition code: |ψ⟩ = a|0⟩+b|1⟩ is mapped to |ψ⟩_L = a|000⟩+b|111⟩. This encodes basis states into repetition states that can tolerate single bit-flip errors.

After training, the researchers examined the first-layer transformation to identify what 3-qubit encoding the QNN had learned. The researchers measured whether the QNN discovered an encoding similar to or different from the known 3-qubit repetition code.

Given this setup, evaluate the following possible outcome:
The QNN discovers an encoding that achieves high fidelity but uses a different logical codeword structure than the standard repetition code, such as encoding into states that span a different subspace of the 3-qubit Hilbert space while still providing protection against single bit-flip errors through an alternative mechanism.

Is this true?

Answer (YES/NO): NO